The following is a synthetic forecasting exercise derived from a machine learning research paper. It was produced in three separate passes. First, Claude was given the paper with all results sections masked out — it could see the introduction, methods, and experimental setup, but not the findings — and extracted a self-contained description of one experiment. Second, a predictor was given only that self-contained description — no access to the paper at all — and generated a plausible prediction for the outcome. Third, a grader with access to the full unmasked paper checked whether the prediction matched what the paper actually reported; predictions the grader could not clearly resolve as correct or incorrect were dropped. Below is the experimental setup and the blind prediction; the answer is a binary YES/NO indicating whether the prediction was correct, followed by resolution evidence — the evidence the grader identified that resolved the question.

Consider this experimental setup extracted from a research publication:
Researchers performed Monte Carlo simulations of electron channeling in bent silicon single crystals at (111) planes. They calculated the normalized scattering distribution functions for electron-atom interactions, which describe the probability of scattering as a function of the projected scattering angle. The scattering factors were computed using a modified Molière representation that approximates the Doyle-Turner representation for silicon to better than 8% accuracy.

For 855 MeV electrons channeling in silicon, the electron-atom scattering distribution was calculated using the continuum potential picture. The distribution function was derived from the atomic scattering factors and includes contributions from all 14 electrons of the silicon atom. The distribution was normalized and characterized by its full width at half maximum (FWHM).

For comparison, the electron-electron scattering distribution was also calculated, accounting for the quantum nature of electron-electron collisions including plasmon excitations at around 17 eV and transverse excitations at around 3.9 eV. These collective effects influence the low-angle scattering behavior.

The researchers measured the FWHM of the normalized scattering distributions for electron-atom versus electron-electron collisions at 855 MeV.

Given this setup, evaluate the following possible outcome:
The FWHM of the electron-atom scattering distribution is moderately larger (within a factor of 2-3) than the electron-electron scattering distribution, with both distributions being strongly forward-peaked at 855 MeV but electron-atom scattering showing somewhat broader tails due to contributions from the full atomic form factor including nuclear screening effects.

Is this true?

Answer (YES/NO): NO